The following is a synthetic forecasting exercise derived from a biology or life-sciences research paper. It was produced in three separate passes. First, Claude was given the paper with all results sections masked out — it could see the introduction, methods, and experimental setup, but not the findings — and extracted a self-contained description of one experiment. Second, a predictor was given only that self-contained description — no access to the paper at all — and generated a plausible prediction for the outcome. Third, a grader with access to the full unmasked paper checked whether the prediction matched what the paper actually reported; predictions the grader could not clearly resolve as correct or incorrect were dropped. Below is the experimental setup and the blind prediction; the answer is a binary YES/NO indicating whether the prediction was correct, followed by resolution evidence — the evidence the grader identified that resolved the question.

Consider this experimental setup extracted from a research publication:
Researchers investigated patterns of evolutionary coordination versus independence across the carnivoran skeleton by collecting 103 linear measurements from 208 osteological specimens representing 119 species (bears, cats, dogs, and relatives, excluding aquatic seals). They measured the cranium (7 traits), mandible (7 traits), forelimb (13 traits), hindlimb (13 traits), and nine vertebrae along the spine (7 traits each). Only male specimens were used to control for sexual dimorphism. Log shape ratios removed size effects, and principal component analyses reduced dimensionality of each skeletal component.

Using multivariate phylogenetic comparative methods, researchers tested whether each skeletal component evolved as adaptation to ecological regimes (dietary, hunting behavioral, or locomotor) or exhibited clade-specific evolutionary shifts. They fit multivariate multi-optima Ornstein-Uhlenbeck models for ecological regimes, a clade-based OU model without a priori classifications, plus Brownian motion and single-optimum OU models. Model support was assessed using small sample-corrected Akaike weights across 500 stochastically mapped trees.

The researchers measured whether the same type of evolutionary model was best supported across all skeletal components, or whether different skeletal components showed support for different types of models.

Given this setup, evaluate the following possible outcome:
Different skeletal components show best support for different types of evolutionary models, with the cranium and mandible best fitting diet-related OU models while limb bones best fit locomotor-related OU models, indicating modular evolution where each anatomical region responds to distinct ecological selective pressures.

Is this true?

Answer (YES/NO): NO